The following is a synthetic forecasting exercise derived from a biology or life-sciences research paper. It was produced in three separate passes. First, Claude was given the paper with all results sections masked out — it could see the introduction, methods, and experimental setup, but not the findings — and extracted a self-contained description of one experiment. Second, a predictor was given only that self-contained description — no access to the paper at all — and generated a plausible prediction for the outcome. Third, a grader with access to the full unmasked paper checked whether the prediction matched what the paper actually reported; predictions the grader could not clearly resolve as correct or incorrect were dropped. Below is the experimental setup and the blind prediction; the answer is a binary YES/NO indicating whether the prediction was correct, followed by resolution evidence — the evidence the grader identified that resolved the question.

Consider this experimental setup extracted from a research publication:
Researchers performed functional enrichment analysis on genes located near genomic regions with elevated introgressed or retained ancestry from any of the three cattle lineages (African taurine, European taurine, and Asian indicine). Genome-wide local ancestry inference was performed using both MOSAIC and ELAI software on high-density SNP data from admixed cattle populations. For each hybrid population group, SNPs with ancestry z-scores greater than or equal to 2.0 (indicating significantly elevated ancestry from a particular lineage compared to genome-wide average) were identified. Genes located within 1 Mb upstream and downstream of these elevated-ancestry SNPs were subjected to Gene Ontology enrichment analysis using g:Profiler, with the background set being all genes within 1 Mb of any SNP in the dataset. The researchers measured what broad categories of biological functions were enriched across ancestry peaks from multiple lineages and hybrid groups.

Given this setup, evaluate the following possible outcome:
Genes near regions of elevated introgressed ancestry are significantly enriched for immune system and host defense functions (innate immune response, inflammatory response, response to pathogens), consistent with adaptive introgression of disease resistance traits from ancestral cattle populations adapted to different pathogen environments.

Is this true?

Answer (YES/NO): NO